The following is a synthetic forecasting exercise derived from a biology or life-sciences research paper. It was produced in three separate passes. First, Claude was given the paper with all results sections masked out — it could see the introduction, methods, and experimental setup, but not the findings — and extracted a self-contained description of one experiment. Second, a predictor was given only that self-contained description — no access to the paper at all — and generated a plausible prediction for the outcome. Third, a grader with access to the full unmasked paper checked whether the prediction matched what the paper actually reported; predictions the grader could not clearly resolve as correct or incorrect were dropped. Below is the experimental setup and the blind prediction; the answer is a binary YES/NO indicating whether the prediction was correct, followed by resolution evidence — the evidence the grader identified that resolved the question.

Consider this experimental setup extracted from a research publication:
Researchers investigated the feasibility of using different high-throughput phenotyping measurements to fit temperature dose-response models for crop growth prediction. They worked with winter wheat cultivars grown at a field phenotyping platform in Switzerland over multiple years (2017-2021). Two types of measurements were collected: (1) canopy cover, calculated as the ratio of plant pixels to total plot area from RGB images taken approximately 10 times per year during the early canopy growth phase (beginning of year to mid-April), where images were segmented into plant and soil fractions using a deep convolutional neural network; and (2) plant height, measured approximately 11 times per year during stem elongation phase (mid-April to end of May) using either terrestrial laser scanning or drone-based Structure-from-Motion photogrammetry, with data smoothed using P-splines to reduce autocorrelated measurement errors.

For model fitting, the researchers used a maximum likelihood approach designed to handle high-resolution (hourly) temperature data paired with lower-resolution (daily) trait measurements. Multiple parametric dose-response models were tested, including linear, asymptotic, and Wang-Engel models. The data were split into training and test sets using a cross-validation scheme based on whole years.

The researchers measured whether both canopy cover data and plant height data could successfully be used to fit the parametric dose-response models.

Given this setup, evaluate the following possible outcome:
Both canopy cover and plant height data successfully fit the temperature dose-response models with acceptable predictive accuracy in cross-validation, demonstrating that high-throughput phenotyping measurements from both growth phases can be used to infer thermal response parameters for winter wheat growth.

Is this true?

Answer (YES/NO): NO